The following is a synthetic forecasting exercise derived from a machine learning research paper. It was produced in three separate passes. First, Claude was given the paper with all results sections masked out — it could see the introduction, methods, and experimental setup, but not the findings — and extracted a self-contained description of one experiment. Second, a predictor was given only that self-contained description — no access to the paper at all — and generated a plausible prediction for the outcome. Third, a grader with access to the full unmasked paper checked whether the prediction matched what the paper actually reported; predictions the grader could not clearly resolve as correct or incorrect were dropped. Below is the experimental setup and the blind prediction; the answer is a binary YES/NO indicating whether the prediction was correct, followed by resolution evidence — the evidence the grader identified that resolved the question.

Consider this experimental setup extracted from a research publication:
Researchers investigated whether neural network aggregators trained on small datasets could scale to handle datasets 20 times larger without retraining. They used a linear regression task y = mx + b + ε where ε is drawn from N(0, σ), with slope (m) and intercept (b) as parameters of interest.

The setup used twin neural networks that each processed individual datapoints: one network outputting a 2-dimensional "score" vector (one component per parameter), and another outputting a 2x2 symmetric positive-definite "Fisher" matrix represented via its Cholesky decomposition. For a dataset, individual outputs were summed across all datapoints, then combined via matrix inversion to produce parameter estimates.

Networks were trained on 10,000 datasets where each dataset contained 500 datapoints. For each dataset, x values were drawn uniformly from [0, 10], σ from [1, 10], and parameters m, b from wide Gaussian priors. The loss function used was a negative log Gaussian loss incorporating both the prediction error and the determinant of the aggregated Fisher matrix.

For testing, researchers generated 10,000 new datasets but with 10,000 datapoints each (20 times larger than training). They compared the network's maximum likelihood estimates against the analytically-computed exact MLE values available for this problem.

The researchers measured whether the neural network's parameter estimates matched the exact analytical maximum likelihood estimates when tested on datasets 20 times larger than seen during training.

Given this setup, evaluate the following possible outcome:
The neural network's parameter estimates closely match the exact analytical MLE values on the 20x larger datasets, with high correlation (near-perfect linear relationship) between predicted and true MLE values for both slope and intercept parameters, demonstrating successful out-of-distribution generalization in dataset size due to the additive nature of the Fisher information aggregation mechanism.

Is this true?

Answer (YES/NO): YES